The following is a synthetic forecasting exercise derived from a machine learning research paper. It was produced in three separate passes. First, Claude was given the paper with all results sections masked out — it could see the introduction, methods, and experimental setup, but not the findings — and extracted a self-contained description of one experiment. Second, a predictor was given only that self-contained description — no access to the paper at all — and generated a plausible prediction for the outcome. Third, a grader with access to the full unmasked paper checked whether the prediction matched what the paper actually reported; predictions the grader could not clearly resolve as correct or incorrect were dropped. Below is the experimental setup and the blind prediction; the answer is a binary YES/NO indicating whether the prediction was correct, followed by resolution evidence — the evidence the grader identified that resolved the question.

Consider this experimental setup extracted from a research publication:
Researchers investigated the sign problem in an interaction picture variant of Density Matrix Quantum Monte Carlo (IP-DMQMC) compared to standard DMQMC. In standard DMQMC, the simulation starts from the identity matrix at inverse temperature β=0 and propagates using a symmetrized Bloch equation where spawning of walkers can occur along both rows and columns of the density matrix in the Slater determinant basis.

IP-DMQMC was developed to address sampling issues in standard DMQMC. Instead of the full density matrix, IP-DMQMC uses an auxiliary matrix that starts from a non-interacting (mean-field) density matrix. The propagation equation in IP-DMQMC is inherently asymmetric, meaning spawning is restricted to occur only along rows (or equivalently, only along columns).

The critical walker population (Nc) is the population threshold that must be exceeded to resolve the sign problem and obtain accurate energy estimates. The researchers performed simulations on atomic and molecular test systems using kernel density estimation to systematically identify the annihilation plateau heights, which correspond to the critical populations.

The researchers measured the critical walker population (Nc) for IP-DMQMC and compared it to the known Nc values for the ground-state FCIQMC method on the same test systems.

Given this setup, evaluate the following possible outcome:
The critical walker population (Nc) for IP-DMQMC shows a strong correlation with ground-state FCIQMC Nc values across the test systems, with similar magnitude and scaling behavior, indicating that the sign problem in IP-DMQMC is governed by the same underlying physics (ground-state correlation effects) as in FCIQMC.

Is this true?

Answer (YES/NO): YES